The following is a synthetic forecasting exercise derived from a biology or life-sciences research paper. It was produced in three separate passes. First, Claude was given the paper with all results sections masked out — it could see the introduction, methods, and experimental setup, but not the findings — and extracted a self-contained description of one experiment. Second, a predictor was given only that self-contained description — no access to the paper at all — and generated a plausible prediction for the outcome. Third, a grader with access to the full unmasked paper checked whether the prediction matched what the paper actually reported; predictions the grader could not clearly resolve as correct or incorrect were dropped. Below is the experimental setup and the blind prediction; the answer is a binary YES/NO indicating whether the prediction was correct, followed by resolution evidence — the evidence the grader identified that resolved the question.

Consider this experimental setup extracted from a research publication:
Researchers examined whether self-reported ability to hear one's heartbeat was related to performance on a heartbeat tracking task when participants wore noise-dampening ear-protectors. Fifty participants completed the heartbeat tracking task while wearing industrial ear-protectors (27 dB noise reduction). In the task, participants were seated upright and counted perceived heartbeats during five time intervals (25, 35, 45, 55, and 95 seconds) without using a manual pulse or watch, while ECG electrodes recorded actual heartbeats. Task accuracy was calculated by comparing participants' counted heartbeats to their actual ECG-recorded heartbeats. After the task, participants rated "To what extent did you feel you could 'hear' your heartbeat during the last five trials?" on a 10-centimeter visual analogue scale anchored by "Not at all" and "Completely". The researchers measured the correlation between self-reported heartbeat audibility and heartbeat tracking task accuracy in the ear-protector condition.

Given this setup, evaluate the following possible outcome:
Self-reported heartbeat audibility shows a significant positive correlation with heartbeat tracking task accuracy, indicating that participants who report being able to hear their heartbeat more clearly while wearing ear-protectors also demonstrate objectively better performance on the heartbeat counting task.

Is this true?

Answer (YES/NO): YES